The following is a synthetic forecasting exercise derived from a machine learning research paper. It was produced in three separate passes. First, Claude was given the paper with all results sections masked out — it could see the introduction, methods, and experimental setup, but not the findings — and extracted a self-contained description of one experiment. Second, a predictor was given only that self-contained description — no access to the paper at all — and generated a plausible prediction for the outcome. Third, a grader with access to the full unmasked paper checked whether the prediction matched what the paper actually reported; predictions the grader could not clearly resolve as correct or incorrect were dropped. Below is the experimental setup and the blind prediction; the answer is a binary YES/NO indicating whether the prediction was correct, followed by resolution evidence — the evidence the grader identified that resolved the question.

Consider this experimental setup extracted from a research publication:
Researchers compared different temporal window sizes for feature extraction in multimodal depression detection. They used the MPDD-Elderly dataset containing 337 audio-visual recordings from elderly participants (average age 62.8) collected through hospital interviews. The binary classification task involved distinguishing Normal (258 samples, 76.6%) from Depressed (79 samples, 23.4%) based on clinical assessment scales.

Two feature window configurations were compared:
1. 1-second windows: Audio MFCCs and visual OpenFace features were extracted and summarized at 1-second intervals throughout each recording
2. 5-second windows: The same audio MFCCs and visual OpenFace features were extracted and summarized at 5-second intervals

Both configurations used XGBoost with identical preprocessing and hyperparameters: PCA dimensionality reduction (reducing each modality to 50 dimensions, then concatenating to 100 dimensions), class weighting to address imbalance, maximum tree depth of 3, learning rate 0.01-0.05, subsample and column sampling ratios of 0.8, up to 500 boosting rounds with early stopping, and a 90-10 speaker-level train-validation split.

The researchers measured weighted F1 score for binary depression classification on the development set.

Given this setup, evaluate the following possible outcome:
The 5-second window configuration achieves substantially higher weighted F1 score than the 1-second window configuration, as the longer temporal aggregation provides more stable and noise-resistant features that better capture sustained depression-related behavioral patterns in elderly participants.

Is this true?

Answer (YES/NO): YES